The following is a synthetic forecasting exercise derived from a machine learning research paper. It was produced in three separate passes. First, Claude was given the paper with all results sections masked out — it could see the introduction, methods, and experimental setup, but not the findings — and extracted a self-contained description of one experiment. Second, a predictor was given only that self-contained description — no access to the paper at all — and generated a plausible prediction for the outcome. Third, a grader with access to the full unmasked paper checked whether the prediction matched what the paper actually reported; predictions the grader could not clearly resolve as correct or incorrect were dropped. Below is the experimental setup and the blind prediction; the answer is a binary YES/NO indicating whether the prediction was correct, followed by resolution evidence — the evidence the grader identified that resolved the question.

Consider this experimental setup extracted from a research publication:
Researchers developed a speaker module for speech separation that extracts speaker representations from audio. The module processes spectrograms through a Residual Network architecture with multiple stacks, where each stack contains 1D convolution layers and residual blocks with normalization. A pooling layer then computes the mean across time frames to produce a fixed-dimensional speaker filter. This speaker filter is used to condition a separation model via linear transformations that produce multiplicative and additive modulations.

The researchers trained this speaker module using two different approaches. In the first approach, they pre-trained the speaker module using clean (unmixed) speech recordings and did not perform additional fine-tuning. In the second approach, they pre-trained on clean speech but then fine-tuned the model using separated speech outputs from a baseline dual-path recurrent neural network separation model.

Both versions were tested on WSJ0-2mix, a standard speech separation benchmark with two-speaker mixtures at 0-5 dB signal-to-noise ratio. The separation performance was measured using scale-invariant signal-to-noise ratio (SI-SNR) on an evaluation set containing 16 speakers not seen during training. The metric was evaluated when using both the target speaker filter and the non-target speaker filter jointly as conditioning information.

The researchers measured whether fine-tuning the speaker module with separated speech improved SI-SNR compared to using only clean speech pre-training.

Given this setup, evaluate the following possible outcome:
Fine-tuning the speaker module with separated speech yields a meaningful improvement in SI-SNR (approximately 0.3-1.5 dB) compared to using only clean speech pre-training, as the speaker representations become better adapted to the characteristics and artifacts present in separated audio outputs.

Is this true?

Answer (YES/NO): NO